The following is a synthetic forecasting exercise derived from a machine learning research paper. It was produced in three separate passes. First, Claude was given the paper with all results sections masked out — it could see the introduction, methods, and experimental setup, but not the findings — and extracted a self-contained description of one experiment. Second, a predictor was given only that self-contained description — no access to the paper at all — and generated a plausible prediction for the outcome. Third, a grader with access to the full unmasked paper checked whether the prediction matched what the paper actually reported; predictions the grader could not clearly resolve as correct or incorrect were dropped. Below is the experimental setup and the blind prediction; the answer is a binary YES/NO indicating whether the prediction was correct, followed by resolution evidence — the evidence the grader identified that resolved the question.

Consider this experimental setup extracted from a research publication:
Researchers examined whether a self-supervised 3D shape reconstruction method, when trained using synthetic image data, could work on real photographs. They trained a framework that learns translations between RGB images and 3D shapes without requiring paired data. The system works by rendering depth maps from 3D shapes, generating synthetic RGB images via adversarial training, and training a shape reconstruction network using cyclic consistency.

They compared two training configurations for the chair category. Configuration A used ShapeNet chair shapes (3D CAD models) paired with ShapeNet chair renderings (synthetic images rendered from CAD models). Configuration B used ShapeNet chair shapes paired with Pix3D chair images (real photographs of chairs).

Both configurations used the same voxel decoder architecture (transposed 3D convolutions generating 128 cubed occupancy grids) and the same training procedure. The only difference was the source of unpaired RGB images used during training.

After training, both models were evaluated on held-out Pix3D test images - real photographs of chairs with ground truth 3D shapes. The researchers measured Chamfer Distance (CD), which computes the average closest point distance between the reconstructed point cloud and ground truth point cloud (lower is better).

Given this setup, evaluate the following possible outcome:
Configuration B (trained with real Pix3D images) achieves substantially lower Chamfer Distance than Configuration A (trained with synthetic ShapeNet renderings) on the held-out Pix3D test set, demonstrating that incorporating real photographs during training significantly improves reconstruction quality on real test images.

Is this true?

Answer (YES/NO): YES